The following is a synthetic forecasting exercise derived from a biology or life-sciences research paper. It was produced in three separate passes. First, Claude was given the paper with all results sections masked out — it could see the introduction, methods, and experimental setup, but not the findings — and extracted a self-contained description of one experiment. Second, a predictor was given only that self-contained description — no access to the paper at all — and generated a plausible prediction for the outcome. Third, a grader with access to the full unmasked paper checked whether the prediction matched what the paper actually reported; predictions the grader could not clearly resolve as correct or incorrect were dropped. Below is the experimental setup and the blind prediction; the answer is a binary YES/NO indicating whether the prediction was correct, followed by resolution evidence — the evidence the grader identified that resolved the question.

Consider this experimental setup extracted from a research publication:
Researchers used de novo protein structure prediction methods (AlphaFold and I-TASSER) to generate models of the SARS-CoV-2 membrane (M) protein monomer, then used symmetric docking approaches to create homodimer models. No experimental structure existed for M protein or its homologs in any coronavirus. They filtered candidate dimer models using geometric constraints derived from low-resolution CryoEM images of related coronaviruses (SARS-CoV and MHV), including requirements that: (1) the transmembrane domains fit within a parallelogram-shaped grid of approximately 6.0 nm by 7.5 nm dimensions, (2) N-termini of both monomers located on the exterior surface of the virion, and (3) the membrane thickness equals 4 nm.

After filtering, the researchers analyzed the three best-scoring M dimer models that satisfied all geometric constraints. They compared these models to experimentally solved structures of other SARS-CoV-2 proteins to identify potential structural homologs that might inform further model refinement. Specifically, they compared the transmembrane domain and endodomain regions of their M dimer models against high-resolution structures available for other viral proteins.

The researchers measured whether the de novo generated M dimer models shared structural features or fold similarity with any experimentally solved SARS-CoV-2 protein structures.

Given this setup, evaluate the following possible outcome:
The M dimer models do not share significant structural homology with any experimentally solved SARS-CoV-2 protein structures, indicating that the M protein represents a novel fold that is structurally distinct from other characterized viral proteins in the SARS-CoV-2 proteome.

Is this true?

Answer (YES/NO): NO